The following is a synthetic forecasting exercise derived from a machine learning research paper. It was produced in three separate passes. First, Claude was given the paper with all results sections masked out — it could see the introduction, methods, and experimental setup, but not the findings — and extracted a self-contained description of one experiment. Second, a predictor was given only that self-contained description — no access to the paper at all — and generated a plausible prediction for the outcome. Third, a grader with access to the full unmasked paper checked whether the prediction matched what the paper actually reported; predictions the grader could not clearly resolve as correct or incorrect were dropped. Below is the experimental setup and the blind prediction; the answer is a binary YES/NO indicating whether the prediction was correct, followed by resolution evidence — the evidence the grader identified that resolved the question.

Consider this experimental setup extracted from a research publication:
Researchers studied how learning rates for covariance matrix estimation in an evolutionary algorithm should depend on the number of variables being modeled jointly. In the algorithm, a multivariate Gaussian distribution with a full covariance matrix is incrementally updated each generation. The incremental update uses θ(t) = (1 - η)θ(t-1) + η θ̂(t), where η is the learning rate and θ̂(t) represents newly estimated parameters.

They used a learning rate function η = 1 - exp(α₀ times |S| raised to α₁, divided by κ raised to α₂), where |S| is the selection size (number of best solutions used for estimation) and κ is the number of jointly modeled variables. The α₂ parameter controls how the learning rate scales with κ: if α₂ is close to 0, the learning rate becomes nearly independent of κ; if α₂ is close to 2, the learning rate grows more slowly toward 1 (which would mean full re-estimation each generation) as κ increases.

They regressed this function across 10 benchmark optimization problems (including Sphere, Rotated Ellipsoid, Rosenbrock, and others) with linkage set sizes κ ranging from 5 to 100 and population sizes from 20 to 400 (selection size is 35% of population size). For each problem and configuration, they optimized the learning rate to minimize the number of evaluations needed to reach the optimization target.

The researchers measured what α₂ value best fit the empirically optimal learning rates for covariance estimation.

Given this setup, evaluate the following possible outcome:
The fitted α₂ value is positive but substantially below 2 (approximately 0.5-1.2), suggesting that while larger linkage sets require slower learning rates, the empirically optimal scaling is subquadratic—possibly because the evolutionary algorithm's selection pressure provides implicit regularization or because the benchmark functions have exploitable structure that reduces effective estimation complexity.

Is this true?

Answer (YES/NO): NO